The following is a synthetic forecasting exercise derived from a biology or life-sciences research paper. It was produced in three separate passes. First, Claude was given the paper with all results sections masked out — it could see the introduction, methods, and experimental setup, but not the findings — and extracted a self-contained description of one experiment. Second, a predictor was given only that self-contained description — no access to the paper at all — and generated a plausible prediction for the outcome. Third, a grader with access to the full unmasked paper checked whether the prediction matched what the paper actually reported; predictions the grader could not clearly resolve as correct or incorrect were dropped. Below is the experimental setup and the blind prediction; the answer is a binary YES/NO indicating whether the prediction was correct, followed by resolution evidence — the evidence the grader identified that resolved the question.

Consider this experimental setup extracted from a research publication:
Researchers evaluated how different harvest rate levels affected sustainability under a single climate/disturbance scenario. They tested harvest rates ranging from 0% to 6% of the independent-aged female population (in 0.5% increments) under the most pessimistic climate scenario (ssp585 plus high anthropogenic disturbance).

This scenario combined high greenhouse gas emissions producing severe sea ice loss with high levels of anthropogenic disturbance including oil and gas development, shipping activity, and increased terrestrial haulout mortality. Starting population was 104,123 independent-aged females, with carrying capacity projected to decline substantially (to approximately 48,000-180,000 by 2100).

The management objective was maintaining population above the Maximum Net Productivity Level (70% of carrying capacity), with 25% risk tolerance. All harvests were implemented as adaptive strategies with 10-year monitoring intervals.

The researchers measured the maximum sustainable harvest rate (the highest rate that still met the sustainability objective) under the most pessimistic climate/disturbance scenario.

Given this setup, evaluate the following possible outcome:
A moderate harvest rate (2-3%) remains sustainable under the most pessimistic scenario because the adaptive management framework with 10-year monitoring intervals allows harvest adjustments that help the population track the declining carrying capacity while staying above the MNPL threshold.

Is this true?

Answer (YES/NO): NO